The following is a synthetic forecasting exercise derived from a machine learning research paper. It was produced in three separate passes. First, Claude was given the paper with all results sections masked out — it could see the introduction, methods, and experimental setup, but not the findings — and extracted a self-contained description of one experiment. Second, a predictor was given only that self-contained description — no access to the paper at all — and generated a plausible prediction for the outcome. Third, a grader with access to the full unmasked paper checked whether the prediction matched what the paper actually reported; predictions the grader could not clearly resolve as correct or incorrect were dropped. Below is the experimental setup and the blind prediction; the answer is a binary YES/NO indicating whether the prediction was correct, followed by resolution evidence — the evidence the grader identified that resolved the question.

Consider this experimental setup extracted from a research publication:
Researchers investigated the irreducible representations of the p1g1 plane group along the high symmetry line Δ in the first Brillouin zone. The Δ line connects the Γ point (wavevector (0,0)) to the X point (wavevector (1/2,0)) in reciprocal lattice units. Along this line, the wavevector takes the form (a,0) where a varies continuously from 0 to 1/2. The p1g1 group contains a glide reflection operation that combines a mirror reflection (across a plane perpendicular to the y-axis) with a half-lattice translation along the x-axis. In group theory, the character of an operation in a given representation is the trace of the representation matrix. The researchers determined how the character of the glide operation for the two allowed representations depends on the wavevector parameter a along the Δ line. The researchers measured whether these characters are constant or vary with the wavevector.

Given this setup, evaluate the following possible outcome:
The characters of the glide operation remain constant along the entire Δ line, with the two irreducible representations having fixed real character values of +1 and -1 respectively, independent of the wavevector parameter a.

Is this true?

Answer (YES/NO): NO